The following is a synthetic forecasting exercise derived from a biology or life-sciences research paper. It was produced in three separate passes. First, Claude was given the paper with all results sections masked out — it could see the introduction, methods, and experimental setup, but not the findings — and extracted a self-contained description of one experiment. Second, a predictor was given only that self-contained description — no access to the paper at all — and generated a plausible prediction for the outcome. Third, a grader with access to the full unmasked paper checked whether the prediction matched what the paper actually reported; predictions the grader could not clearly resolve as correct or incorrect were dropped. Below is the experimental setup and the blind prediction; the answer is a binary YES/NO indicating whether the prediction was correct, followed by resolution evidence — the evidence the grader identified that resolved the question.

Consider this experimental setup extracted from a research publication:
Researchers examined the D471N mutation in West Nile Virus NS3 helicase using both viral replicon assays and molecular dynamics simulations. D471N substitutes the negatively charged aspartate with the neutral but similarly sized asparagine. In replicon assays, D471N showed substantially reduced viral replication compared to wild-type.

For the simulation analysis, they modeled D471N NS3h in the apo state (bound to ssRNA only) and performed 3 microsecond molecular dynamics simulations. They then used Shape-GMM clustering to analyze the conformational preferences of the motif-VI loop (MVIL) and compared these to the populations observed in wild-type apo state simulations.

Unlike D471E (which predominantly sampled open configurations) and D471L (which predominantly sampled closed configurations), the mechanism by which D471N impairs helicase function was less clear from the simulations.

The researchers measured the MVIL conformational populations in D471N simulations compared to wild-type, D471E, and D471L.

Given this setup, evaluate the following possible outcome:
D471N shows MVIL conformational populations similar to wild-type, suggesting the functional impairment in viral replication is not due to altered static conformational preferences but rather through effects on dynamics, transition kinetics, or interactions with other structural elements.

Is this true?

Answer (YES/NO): YES